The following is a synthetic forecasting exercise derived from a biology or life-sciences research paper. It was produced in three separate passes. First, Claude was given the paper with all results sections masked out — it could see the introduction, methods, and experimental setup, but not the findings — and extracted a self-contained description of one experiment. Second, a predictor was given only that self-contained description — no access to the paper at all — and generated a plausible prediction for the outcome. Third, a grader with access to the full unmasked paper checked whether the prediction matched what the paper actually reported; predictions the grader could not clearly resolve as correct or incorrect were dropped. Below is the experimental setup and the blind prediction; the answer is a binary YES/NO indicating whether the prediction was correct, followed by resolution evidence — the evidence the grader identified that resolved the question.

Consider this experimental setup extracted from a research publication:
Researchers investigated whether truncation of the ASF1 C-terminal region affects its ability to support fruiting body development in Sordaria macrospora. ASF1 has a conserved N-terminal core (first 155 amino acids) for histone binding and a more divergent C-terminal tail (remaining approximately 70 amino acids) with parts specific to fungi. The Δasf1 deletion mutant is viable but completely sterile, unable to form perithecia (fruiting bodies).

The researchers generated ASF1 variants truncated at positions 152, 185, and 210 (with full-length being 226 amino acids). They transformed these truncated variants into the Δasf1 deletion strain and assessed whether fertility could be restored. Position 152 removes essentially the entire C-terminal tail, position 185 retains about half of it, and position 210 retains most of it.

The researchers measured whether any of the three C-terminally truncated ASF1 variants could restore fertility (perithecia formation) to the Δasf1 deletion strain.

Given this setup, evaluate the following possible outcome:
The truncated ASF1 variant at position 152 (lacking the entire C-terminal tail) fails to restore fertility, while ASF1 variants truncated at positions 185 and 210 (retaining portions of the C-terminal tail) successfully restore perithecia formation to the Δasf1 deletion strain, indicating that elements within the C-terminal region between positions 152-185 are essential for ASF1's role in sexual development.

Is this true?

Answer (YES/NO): NO